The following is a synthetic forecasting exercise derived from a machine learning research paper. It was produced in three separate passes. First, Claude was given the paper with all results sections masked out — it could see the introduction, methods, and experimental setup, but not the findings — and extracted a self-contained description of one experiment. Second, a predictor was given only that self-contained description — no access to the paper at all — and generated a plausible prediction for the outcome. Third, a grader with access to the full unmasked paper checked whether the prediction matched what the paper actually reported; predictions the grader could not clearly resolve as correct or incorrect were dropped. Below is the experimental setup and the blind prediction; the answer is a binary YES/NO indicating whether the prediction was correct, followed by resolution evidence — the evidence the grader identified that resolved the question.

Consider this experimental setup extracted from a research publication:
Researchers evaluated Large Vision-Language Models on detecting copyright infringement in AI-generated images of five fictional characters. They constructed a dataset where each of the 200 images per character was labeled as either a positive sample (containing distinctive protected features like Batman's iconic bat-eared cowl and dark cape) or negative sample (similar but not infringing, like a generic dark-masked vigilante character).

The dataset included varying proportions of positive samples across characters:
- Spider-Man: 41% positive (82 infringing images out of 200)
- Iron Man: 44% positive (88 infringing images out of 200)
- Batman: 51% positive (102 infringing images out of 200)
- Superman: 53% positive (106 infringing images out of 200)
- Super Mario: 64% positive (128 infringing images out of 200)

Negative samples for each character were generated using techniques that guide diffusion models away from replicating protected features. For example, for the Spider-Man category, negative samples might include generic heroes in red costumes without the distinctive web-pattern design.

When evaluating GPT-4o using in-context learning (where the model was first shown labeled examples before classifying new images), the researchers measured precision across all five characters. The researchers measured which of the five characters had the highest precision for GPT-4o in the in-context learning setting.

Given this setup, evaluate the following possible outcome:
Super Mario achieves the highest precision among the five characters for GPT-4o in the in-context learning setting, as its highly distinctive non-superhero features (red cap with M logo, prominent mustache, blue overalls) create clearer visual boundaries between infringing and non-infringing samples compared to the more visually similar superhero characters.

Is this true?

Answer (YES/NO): YES